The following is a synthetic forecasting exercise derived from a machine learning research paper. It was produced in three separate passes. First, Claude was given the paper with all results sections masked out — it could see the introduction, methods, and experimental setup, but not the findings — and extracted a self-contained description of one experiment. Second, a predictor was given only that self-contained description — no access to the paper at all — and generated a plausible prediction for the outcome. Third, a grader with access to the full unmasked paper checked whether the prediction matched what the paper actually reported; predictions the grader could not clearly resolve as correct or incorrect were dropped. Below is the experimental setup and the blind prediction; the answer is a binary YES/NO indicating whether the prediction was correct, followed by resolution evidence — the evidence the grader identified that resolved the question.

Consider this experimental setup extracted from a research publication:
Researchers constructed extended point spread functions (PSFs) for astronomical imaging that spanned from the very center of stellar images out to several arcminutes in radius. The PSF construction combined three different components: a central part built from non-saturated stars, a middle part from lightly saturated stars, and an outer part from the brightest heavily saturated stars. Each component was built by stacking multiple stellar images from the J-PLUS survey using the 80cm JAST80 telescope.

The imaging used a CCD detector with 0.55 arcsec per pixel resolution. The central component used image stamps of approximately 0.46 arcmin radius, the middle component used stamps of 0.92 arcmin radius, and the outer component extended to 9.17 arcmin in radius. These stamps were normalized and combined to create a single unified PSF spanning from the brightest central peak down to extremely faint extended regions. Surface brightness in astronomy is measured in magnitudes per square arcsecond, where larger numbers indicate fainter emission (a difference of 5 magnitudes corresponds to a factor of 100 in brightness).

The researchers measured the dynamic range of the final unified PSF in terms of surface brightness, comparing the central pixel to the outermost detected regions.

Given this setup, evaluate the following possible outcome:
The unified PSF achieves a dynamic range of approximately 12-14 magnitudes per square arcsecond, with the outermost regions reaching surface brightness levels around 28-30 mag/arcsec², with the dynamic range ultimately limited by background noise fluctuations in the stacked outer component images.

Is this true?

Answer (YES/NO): NO